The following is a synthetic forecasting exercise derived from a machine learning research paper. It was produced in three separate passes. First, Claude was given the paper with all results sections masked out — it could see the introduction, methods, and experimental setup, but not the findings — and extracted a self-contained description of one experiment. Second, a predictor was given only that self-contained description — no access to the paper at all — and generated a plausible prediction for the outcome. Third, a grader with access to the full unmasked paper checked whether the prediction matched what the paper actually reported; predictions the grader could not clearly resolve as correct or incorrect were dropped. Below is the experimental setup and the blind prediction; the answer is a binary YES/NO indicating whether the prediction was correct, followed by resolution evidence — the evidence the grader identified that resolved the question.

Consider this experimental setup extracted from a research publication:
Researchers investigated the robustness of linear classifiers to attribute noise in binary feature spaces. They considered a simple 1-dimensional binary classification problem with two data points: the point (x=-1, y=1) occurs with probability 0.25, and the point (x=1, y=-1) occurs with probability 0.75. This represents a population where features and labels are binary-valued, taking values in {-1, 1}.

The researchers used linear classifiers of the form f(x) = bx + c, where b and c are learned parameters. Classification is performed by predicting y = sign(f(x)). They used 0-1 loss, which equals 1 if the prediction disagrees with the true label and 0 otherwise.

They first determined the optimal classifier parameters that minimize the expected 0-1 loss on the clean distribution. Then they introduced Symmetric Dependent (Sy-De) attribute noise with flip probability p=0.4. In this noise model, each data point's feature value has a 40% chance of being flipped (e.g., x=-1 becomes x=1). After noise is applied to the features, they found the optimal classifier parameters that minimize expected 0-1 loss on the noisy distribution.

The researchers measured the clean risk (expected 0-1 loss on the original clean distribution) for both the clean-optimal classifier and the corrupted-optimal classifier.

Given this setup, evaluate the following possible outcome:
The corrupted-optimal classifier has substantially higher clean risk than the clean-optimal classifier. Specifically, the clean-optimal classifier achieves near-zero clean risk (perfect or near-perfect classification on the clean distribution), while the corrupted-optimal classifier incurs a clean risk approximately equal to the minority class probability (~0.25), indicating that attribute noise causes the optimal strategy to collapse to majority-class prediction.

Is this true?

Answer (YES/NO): YES